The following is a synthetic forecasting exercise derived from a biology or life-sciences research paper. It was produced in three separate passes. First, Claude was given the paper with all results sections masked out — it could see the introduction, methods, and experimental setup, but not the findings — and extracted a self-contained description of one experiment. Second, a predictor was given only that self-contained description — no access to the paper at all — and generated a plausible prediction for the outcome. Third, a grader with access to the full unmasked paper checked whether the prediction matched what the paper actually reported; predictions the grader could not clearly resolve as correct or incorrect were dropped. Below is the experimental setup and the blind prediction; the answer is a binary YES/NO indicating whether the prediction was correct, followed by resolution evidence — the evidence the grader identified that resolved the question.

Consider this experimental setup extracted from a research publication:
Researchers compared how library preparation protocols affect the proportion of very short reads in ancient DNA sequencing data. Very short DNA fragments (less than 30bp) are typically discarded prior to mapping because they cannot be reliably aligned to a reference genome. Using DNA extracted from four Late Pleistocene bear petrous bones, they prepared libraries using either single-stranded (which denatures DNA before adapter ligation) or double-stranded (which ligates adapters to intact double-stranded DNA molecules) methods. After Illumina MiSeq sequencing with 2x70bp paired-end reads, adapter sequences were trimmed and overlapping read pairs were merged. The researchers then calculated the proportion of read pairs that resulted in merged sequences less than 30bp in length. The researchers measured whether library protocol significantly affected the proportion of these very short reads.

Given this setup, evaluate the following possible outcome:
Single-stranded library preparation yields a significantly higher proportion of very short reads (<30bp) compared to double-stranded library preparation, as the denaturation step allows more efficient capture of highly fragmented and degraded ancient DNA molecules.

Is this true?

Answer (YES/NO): YES